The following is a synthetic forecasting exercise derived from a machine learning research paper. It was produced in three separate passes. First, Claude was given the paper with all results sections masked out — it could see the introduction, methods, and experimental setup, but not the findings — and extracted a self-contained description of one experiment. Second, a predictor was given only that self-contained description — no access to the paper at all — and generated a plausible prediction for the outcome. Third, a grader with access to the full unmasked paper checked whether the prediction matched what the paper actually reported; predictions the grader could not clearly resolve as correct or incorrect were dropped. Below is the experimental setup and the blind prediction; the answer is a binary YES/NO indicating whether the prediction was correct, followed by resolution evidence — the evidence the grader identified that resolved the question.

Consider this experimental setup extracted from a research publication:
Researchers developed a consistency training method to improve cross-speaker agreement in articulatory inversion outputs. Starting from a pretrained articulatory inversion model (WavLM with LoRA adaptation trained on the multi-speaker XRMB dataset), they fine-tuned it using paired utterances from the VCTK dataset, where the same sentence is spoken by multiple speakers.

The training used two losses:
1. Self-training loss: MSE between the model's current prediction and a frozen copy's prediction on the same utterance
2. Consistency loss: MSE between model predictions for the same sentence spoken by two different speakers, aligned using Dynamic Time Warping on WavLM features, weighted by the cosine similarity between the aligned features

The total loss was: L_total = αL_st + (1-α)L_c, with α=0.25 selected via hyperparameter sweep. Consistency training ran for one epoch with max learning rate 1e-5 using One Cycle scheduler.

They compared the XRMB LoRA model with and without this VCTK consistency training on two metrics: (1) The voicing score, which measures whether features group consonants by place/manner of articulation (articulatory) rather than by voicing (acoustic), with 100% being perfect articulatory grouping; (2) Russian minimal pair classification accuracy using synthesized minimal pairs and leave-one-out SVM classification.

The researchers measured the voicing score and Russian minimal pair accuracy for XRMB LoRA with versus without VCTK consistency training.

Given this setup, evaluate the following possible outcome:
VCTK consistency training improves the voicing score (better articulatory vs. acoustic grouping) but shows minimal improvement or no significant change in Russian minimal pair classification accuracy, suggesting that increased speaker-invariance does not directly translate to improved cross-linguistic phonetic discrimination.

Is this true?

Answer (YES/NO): NO